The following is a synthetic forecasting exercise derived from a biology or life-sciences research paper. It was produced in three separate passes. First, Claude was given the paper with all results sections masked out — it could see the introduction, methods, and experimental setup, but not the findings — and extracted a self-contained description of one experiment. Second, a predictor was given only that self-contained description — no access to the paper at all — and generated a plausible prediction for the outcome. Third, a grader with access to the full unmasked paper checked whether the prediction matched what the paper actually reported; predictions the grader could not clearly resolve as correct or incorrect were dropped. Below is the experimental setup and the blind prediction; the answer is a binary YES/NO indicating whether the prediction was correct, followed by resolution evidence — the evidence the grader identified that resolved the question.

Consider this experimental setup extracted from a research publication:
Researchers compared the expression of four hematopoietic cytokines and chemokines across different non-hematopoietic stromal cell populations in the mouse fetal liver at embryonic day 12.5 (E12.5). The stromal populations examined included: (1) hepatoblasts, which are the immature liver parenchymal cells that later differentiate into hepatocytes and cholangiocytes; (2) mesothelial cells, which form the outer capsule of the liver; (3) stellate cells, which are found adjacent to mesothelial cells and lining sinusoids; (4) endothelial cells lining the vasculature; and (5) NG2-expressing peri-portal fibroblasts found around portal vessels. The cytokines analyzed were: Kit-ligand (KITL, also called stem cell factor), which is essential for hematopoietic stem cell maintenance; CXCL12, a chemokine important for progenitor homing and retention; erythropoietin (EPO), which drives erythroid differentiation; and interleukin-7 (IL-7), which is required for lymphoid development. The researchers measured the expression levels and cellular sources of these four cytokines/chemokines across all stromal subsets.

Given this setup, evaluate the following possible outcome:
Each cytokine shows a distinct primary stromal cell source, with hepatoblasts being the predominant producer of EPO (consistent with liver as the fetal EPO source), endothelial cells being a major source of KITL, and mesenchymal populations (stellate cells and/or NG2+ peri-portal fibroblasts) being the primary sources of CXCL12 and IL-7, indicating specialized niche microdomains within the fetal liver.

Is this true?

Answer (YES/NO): NO